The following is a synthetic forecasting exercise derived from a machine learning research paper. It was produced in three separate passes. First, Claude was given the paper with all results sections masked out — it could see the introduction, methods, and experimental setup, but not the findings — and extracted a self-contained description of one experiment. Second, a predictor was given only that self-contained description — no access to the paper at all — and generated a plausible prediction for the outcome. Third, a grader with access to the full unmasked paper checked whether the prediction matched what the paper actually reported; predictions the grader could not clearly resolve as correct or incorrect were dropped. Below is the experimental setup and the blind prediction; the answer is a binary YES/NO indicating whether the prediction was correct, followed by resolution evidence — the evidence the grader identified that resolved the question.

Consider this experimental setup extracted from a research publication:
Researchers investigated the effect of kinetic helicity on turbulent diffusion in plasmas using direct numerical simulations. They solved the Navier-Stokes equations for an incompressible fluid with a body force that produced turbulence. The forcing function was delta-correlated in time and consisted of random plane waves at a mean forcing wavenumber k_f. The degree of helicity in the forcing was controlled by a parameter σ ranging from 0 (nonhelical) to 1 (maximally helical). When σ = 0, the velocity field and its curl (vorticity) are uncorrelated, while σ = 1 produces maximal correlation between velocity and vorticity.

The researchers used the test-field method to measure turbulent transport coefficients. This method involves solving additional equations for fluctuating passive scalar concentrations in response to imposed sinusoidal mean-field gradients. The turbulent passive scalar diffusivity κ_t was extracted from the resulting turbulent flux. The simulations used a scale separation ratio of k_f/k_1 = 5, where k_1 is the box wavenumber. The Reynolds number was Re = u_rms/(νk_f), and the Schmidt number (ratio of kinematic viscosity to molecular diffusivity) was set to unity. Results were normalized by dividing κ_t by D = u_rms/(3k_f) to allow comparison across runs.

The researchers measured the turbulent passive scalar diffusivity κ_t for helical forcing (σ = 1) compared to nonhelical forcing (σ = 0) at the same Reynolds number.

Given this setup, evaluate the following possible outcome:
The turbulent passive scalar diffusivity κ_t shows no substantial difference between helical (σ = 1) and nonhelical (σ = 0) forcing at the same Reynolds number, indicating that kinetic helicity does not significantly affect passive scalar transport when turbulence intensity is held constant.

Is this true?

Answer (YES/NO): NO